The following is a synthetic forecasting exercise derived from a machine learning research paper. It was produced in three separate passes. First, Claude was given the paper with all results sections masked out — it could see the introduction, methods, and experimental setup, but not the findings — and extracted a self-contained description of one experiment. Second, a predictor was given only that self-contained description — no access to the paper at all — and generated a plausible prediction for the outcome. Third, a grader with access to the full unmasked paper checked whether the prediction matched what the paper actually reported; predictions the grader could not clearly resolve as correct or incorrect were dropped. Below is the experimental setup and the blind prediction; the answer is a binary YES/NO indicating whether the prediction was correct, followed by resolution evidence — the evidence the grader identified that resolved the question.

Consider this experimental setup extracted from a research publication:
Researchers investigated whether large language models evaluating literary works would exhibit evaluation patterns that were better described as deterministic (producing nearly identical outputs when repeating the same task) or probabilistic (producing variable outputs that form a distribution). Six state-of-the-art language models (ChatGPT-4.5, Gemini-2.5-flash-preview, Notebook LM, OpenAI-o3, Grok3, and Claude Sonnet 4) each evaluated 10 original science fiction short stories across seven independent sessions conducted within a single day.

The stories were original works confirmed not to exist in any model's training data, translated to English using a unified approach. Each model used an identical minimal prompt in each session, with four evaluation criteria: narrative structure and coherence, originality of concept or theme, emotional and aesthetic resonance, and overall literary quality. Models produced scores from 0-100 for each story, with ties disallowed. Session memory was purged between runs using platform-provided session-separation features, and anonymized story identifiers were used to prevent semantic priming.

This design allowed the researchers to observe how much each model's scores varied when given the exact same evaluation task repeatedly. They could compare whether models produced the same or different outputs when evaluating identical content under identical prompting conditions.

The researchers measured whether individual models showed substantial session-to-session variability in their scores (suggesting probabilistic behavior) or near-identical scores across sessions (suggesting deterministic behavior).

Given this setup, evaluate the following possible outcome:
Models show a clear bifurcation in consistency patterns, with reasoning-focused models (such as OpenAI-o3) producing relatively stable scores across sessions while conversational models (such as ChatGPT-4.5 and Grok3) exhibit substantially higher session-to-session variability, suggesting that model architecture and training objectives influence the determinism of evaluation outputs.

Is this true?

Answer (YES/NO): NO